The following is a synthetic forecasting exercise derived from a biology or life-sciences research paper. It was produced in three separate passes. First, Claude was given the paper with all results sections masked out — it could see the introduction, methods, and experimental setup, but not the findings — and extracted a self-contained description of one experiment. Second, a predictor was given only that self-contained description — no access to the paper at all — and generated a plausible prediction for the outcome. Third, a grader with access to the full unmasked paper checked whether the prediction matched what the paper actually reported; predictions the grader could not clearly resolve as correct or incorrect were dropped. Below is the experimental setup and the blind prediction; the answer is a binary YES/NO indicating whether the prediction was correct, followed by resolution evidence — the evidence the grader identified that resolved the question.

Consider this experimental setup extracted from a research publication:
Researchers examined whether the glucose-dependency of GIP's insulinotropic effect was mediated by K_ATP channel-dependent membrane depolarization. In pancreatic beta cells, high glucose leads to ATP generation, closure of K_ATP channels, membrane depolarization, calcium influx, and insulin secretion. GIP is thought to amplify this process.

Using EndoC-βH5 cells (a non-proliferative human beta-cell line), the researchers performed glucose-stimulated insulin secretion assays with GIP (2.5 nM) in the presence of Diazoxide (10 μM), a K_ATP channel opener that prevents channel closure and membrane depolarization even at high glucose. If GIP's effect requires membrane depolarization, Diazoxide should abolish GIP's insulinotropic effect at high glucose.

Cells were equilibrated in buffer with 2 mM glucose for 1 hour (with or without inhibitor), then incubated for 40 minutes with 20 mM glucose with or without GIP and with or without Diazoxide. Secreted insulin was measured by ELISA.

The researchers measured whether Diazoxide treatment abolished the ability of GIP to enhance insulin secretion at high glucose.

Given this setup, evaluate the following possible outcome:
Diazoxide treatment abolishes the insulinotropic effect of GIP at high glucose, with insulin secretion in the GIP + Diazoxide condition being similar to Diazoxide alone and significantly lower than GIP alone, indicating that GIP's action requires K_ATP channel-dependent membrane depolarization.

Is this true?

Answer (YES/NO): NO